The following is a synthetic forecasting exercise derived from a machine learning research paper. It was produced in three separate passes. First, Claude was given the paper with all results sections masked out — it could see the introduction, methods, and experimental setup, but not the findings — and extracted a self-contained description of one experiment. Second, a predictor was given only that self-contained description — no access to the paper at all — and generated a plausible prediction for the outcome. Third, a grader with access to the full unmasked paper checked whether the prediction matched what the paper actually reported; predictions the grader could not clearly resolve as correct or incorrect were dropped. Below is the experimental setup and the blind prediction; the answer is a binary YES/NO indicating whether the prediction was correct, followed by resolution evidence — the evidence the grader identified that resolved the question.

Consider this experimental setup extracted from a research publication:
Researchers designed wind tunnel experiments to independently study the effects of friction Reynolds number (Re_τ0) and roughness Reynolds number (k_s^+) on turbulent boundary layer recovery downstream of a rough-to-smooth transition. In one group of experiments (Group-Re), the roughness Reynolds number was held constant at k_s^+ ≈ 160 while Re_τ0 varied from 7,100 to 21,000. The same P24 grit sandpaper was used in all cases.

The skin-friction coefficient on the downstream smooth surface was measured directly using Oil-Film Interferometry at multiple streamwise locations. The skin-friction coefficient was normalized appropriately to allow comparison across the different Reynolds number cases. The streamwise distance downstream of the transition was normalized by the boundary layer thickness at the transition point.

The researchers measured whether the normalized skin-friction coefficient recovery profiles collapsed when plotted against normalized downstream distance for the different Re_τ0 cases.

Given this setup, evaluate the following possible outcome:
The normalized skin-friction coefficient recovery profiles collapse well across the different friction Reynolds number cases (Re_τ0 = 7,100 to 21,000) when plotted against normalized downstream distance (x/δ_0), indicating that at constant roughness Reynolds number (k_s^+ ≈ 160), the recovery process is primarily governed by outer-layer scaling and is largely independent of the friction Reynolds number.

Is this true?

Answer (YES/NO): YES